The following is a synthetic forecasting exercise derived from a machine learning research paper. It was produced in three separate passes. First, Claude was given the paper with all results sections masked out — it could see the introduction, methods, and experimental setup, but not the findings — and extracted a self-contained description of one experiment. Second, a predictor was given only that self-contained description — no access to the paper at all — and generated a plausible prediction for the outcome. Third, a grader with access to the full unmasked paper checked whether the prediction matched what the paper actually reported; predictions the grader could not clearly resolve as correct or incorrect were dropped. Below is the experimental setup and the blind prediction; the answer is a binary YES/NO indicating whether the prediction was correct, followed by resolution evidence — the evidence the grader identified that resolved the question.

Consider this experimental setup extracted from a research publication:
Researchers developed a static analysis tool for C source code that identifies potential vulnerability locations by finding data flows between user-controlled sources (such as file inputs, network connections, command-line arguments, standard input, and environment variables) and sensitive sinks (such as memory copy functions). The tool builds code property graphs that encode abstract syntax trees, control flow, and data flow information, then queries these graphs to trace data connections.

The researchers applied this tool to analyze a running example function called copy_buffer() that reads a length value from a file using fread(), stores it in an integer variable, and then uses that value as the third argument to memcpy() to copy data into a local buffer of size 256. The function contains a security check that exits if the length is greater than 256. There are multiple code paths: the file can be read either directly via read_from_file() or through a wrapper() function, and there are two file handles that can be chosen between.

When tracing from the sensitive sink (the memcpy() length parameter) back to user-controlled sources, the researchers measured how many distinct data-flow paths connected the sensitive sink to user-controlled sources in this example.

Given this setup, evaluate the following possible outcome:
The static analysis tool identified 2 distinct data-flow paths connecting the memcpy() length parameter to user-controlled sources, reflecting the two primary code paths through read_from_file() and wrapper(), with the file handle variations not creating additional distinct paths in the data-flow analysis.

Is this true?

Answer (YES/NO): NO